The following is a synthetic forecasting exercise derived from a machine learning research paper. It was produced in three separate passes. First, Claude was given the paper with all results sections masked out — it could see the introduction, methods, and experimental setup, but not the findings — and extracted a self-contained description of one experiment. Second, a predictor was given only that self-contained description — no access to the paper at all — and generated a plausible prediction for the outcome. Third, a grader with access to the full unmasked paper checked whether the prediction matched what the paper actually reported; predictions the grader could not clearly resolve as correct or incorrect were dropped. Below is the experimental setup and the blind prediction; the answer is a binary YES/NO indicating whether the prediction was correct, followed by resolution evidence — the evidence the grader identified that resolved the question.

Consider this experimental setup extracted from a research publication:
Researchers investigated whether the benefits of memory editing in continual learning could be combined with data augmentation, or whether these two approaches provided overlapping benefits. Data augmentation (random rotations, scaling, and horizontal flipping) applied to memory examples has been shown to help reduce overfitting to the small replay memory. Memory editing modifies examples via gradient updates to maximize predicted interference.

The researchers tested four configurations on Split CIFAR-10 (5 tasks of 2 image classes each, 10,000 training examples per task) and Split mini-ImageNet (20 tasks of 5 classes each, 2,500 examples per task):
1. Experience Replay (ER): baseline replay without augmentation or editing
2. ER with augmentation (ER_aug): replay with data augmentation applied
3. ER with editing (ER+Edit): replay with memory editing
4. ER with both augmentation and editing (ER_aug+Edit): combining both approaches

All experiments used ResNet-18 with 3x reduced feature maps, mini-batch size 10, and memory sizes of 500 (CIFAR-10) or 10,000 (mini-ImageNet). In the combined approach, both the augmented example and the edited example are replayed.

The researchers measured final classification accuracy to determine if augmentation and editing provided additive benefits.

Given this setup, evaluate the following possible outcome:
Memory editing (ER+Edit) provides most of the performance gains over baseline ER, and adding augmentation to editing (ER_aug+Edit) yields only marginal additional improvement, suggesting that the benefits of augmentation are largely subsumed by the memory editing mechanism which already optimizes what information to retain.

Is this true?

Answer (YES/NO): NO